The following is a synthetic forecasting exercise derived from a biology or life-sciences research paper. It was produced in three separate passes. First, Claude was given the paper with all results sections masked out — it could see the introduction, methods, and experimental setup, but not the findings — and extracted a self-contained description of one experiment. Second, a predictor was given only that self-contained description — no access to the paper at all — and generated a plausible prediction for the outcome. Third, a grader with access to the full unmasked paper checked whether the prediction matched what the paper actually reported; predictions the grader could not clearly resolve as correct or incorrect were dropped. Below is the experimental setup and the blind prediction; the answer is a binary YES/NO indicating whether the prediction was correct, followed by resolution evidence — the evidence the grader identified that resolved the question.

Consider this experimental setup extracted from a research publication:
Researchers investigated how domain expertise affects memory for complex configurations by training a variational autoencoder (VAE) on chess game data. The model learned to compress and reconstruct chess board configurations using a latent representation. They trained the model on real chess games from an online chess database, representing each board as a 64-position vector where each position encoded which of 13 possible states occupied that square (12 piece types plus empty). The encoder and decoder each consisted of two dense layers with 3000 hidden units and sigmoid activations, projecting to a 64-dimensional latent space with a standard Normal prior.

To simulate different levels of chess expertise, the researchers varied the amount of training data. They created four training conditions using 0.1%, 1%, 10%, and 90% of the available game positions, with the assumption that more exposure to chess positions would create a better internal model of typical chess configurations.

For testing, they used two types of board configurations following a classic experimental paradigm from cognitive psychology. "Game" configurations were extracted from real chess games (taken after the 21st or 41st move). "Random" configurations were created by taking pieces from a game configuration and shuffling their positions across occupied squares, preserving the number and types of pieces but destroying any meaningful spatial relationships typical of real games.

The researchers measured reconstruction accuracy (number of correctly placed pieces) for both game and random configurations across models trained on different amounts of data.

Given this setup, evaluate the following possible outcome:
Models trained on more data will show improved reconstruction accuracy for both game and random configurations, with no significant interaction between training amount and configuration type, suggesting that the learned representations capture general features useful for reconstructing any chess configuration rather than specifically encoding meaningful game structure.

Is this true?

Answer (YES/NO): NO